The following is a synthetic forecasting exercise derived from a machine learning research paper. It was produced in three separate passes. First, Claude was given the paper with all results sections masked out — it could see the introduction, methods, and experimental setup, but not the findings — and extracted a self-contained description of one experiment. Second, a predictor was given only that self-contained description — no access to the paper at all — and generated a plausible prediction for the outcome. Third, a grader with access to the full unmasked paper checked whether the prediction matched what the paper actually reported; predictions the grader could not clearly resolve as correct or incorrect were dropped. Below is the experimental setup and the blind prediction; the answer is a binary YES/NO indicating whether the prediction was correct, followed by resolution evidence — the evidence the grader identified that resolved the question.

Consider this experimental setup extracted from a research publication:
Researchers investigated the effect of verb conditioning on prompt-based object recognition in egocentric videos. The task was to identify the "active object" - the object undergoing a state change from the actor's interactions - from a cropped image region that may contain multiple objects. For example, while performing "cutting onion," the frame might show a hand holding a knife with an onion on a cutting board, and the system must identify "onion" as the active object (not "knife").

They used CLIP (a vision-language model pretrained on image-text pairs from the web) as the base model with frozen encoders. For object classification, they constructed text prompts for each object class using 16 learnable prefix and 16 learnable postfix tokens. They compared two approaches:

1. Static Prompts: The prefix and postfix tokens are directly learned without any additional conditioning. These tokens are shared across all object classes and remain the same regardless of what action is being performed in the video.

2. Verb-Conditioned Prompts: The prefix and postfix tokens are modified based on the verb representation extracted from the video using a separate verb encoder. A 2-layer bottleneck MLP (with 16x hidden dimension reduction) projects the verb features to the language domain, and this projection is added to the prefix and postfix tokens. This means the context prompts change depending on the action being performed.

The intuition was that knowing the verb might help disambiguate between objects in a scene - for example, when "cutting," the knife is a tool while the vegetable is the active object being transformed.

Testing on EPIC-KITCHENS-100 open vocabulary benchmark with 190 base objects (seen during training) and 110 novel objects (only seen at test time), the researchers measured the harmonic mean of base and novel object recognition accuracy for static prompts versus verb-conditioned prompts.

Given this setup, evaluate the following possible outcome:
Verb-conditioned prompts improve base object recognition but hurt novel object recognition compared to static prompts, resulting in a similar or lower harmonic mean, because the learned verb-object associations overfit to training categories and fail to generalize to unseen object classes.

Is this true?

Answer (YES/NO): NO